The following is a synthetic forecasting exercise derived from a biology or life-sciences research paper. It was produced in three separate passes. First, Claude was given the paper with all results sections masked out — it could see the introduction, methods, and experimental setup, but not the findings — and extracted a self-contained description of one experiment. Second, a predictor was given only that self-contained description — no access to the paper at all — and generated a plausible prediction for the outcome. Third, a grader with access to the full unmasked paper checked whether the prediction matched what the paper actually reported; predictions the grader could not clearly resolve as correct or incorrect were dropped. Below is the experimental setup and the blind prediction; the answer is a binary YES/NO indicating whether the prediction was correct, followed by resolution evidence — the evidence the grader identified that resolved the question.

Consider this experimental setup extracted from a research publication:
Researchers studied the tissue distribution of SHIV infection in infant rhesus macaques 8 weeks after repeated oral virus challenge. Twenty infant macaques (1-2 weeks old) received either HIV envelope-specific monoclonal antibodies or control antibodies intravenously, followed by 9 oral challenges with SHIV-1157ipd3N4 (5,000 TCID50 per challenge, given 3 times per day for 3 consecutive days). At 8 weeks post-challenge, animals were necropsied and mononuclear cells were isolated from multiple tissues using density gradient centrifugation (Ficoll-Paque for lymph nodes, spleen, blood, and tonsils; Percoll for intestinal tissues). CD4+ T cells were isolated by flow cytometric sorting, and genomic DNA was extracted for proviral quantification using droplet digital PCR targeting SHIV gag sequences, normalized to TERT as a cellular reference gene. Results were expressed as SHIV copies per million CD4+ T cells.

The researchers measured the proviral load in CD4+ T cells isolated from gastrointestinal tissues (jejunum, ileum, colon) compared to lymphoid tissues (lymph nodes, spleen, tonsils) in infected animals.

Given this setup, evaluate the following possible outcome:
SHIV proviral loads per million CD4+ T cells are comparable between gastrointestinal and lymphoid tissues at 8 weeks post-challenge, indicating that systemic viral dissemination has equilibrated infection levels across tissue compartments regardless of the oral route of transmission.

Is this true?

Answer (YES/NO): YES